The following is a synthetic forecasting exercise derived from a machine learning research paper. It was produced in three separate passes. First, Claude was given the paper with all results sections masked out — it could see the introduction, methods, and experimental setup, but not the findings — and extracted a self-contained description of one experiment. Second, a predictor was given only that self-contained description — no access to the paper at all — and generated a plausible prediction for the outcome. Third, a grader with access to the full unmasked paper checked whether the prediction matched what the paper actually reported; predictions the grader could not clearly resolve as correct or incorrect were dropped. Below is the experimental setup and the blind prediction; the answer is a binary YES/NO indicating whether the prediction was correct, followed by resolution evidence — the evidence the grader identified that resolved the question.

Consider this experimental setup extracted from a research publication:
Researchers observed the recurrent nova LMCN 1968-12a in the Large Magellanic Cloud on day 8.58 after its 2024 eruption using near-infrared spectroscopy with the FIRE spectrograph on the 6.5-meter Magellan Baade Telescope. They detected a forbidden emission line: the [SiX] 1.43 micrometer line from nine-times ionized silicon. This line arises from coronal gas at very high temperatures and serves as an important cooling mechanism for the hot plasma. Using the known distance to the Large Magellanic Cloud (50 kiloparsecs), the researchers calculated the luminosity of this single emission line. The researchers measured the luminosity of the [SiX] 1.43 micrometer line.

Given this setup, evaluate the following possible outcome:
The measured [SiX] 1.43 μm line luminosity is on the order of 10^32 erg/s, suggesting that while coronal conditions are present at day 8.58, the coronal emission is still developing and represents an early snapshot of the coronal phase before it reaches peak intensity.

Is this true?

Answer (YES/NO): NO